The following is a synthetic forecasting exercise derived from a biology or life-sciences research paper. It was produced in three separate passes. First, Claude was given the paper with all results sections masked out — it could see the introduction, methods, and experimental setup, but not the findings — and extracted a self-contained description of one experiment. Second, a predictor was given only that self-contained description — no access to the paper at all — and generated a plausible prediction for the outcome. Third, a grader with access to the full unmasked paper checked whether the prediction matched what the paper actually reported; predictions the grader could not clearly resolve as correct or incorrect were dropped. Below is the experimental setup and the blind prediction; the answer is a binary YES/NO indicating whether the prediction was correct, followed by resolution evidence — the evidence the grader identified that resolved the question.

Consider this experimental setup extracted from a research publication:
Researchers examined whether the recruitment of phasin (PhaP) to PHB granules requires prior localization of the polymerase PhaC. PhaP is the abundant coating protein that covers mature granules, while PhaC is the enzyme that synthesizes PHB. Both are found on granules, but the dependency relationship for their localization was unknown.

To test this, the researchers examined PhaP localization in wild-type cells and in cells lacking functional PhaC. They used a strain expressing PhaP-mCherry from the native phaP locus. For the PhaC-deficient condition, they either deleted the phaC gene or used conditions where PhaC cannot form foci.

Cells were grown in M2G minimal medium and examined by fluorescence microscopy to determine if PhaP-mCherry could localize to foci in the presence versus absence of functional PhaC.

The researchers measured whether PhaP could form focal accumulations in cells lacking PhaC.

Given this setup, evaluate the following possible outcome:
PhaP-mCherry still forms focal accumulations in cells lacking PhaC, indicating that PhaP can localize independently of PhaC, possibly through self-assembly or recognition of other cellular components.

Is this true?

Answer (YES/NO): NO